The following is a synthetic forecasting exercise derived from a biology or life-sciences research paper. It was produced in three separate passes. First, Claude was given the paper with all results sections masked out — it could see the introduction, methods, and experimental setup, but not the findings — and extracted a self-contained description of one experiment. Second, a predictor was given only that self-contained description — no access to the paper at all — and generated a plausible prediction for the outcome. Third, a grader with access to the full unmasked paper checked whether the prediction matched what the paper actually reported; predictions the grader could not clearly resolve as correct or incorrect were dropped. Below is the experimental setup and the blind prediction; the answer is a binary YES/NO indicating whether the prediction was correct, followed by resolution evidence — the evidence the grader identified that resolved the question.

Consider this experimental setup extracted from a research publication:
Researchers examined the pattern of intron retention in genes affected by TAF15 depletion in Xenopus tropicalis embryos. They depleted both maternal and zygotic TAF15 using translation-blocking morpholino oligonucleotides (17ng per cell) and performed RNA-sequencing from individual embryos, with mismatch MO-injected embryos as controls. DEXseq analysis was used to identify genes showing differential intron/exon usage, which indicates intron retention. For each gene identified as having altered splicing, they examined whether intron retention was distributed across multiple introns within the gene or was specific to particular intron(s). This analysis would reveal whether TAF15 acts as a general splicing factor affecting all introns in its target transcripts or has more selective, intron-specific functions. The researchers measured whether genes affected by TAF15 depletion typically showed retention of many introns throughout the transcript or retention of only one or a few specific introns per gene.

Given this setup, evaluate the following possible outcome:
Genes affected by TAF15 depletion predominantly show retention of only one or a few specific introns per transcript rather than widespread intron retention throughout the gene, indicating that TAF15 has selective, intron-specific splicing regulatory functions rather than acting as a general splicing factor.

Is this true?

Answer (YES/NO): YES